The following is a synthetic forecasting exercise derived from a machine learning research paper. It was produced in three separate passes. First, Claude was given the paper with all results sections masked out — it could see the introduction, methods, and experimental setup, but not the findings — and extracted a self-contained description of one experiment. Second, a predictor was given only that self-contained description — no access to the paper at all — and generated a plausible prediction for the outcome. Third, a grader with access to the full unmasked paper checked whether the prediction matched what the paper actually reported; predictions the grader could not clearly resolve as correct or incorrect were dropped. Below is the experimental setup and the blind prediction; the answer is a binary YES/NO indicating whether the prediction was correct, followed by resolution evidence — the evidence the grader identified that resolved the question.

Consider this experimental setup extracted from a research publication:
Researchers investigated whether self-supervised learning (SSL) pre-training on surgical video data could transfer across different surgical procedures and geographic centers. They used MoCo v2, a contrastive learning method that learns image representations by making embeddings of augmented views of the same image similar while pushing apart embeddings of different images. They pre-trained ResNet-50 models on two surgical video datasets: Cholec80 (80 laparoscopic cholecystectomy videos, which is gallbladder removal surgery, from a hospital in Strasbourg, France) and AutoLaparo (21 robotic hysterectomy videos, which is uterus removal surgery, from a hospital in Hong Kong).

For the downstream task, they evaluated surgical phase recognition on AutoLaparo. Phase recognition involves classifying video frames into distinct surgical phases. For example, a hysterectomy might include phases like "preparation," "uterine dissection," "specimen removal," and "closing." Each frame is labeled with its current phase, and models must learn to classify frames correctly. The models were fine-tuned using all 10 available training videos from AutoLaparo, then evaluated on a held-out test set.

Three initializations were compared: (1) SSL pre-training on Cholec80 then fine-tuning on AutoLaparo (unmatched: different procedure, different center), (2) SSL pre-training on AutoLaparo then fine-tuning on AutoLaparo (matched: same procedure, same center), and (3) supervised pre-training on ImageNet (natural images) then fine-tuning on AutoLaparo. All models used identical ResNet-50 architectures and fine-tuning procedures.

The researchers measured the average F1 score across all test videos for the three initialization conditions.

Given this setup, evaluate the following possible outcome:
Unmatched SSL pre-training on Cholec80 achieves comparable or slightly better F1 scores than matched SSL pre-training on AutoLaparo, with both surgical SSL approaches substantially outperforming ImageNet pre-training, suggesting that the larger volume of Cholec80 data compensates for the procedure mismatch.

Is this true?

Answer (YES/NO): NO